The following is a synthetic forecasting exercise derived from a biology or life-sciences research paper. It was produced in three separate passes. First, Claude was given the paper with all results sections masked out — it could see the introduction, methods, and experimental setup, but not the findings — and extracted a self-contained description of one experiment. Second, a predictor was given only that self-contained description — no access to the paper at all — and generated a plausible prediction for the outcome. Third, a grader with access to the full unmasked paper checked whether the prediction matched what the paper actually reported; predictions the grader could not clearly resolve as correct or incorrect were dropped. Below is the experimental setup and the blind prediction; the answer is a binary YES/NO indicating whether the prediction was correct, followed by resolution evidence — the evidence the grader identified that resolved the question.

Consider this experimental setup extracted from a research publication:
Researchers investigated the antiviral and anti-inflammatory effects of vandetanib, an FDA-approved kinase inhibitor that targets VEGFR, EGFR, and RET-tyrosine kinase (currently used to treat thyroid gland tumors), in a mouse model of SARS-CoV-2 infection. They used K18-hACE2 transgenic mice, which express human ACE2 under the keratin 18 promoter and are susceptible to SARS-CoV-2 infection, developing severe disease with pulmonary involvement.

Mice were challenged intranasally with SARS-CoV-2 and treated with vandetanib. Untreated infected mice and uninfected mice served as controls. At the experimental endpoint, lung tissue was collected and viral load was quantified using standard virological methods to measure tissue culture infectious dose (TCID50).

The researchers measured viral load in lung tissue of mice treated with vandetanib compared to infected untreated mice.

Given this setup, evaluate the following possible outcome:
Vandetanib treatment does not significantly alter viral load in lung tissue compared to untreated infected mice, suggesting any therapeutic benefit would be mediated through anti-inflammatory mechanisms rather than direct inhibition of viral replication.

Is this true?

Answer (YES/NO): YES